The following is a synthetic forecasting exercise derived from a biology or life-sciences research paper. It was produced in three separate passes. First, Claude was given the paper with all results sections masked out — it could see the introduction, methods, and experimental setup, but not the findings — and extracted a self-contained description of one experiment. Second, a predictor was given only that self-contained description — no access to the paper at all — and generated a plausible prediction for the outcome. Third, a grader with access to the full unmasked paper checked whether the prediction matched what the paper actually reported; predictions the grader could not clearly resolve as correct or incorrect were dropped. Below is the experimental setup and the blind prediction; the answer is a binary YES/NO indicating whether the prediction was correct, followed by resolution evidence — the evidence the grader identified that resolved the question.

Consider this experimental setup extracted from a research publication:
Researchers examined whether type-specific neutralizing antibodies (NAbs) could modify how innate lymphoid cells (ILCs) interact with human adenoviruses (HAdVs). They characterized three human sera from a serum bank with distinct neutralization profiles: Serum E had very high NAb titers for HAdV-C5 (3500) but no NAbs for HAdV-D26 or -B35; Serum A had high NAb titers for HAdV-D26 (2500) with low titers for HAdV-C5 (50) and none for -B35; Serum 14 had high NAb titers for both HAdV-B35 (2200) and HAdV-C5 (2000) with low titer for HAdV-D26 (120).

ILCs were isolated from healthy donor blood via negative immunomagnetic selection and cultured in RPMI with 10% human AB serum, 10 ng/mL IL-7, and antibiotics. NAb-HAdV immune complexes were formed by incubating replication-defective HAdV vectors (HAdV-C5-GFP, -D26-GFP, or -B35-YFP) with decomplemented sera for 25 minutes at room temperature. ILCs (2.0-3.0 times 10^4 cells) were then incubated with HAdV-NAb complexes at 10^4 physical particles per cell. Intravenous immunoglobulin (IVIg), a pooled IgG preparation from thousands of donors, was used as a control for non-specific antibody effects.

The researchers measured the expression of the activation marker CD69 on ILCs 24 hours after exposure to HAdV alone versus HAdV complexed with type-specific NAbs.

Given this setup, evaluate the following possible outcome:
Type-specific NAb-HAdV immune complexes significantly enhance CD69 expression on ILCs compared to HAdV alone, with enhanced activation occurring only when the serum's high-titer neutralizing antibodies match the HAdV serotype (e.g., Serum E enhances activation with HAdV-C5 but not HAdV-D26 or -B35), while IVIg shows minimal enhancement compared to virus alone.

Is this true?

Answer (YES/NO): NO